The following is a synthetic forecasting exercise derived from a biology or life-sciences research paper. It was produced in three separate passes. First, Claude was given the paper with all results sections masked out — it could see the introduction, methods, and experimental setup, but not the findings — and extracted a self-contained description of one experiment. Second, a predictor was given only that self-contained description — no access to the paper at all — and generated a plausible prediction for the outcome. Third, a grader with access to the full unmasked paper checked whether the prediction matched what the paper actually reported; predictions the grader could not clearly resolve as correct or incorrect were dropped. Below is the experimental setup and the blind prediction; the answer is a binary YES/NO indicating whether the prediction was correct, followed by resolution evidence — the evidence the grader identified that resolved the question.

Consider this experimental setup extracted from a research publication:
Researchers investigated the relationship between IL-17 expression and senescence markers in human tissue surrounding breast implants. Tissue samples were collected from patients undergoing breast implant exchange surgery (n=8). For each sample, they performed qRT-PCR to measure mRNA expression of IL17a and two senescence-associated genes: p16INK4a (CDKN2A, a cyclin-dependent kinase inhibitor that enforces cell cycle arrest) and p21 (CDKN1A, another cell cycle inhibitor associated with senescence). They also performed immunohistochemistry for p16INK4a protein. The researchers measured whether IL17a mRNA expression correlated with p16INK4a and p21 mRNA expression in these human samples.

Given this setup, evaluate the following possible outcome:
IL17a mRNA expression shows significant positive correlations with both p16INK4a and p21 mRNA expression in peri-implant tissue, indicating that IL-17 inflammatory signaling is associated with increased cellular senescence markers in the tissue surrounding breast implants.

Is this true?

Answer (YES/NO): YES